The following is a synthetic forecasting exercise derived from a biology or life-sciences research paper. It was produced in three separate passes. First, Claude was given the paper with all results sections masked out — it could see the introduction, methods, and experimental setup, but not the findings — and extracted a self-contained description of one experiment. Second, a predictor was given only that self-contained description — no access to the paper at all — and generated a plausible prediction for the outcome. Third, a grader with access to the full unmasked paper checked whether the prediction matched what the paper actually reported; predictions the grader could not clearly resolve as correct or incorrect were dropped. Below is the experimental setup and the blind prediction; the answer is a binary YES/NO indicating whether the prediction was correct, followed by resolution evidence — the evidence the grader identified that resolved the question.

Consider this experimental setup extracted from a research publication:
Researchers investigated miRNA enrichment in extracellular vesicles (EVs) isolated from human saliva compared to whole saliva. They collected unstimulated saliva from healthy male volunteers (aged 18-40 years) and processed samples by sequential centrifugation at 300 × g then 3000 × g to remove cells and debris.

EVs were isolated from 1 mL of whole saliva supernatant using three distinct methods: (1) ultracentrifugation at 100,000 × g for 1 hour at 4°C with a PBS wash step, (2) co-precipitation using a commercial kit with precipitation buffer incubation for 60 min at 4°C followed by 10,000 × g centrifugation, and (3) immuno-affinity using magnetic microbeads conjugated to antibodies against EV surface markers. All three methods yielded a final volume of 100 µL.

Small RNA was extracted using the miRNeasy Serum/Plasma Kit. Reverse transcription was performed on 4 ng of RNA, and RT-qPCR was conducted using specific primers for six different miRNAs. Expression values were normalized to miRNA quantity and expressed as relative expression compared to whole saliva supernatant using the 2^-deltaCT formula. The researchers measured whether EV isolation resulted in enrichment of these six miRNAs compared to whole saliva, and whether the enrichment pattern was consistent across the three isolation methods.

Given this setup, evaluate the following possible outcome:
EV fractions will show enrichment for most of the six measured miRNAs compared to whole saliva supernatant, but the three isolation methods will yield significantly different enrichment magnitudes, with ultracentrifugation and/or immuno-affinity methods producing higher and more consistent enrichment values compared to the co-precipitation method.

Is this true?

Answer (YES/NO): NO